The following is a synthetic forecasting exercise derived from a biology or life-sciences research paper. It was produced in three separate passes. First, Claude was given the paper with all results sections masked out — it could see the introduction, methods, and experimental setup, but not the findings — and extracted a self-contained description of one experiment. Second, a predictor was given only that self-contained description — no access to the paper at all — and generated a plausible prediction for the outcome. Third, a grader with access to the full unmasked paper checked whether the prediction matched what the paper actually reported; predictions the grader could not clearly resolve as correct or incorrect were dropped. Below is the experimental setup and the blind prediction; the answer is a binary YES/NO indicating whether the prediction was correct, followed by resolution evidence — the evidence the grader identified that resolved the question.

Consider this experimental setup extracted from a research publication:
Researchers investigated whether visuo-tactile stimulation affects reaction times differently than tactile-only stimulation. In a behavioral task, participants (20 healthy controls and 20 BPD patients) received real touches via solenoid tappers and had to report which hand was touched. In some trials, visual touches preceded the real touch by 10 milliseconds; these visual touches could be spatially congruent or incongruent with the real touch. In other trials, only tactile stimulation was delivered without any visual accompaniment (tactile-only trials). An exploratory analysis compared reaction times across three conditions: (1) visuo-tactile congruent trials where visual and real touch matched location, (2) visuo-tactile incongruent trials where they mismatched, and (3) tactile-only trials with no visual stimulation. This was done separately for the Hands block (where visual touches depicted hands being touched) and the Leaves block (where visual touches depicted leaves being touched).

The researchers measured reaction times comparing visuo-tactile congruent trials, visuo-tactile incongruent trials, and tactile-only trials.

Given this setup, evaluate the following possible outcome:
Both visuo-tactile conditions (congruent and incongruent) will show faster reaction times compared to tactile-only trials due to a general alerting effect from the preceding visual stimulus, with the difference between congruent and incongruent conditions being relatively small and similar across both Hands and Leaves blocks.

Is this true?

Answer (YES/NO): NO